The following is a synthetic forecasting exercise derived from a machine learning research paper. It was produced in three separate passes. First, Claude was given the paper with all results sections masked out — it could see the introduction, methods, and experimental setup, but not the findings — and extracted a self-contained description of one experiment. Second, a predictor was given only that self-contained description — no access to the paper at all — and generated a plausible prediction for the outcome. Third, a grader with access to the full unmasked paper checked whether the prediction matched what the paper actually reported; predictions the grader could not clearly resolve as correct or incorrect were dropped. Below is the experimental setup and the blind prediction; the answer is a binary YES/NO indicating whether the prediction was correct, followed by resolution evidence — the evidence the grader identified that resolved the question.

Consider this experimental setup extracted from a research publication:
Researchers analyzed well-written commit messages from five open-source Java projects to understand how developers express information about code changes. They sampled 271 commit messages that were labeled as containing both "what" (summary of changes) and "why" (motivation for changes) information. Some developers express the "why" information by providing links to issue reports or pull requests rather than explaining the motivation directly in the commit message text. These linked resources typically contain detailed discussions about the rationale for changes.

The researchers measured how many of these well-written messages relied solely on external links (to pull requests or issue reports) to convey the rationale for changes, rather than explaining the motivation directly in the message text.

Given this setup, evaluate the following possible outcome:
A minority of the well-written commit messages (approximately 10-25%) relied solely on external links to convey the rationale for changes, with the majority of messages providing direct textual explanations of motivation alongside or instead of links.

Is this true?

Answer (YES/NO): NO